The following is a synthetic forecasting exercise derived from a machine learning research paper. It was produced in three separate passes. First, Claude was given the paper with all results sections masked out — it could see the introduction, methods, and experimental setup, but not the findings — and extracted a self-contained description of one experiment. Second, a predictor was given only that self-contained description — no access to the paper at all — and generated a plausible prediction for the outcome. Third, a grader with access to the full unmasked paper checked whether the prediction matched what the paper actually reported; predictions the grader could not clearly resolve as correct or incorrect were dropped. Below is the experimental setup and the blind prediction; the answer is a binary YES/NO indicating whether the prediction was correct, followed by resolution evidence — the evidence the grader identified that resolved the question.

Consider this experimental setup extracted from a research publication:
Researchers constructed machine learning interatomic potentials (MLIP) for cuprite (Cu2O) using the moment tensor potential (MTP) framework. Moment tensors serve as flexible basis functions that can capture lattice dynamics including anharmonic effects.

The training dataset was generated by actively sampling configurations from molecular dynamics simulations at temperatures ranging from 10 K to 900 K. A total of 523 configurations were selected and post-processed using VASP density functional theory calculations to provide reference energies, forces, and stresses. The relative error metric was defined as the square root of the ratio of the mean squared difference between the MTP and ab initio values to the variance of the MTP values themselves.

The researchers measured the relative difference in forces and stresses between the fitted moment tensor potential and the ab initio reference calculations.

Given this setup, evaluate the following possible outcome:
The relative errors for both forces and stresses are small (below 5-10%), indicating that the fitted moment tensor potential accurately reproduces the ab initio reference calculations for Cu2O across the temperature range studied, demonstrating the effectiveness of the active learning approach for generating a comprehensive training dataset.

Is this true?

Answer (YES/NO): YES